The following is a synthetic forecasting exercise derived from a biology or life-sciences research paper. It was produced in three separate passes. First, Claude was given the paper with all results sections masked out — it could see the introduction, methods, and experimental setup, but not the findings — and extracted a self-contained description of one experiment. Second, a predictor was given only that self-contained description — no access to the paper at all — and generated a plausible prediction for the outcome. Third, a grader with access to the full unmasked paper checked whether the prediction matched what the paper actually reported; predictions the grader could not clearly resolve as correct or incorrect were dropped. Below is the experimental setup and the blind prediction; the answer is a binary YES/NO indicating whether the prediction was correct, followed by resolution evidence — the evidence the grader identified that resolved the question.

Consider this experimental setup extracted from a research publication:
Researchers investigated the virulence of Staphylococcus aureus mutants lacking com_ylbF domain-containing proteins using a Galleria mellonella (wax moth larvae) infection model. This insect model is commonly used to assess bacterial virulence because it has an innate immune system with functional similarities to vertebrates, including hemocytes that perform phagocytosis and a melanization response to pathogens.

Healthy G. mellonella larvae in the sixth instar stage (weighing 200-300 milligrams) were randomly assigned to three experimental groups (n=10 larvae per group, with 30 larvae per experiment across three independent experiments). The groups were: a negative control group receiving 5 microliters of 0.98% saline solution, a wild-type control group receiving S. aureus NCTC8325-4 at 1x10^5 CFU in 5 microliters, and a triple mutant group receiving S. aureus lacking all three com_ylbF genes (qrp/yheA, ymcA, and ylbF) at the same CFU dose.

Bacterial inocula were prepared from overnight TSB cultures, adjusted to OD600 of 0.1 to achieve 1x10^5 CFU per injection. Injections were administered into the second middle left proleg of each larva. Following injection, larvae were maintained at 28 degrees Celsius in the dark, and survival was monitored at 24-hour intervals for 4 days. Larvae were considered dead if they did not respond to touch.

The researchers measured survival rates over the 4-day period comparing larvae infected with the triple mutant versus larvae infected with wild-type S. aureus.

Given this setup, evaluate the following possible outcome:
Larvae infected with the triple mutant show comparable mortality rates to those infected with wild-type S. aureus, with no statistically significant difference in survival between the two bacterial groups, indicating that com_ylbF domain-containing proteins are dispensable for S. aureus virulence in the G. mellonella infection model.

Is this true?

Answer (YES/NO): NO